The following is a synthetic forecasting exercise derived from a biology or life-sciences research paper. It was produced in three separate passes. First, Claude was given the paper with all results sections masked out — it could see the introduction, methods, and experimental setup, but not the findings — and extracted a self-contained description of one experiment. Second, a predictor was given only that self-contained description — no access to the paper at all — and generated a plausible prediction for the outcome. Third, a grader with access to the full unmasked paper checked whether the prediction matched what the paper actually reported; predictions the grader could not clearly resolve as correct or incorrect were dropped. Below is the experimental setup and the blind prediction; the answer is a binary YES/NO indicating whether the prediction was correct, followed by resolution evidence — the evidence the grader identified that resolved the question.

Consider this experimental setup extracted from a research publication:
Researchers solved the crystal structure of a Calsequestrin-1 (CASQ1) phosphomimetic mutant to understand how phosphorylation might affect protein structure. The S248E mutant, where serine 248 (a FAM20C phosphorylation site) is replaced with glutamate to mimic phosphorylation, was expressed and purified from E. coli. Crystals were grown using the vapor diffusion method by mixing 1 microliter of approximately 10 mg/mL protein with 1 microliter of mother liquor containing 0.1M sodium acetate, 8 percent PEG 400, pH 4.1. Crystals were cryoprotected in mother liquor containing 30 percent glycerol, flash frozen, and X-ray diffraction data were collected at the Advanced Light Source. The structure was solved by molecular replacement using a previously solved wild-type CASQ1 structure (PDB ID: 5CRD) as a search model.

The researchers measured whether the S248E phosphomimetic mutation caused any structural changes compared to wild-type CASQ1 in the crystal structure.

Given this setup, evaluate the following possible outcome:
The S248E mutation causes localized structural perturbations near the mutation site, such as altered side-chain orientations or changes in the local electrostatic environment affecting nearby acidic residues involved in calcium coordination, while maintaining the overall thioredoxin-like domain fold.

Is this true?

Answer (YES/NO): NO